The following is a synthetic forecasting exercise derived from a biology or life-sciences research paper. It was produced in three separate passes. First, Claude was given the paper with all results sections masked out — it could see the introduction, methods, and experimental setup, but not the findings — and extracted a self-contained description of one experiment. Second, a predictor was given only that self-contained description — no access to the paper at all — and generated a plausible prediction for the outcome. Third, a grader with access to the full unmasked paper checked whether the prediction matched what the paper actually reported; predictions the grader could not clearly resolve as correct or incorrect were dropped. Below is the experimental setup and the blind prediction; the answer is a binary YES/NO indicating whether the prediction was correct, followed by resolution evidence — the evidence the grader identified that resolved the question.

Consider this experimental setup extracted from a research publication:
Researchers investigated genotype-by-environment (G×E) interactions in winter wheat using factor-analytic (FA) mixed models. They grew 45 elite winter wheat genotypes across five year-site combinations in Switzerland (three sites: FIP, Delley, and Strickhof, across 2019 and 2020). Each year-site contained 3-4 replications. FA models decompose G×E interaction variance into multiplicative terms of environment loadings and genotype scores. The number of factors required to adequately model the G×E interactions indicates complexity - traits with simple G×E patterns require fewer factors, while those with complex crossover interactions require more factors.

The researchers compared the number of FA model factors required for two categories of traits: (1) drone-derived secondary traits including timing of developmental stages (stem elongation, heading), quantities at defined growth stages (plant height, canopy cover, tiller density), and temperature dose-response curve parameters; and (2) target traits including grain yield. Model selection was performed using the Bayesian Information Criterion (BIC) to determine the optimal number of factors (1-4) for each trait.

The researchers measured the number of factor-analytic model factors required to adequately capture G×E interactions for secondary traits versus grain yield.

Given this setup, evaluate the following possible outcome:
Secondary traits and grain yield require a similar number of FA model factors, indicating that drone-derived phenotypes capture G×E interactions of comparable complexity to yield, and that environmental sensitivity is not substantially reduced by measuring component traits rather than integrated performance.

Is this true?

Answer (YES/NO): NO